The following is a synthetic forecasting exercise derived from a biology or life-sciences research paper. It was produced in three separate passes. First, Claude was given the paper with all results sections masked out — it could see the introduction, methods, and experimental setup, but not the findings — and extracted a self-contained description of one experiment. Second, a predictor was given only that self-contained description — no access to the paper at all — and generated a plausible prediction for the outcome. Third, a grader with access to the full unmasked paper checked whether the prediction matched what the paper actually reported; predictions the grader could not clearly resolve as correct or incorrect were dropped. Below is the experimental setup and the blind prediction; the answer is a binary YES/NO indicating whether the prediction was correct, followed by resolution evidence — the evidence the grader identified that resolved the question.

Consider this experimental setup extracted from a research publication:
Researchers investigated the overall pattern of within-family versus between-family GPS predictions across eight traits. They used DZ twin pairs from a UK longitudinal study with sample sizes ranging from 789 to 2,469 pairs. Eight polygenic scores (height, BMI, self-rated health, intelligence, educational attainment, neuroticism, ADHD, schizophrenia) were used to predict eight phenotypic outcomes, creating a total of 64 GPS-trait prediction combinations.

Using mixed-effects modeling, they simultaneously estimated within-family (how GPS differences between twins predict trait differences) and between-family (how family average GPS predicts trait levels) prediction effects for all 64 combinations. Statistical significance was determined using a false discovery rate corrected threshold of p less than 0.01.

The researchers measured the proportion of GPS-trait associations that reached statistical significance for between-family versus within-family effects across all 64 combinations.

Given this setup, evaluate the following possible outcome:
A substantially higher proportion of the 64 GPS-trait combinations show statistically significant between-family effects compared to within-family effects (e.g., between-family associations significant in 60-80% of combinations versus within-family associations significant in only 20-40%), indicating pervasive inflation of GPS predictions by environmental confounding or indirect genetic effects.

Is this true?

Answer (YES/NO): NO